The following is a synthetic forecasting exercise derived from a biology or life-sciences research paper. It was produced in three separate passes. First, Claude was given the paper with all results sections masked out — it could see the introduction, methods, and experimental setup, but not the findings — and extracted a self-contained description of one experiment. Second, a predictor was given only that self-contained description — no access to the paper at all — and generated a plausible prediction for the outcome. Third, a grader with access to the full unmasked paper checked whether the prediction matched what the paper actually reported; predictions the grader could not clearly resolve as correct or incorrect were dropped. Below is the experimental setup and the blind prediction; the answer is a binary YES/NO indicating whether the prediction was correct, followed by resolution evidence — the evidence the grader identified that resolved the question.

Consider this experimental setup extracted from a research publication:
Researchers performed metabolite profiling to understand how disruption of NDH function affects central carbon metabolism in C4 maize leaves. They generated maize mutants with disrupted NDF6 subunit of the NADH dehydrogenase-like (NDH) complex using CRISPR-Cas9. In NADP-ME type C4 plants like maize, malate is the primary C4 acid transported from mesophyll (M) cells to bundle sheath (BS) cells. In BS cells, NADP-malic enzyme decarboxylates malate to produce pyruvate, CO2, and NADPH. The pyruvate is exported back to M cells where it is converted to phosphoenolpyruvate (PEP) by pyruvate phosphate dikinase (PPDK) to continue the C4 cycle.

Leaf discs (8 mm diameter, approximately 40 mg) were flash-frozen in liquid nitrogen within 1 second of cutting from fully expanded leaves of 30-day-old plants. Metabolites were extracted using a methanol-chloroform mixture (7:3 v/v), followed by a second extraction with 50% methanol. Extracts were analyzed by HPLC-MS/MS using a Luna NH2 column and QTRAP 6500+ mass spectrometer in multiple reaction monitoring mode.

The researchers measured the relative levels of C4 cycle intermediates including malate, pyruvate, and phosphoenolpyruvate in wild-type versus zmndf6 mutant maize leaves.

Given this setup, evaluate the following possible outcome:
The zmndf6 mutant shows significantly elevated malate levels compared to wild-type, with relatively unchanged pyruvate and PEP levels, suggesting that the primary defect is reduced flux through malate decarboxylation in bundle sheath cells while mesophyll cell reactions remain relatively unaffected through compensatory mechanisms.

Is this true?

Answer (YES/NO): NO